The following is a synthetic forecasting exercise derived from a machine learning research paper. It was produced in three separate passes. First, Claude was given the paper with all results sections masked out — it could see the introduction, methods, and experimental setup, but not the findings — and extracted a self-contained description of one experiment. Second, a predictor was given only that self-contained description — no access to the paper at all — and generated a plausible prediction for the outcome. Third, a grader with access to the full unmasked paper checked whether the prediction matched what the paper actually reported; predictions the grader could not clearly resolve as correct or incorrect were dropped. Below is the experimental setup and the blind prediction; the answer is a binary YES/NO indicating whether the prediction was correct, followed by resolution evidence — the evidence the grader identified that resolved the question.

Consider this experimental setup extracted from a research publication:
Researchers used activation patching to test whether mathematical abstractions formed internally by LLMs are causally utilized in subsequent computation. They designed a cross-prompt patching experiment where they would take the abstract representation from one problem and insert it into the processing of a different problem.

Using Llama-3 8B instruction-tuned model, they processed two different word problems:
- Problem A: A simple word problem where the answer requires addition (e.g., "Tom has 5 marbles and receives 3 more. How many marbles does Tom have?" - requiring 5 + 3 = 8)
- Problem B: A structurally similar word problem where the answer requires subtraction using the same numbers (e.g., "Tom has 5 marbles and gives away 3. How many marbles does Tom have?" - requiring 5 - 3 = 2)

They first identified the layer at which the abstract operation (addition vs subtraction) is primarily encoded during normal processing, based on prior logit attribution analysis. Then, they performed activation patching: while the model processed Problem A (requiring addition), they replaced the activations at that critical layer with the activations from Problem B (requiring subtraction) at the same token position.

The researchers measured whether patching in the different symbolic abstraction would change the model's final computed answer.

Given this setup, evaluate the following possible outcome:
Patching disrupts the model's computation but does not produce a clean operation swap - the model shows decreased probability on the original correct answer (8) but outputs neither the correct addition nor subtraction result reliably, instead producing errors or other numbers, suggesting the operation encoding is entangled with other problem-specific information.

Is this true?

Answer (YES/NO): NO